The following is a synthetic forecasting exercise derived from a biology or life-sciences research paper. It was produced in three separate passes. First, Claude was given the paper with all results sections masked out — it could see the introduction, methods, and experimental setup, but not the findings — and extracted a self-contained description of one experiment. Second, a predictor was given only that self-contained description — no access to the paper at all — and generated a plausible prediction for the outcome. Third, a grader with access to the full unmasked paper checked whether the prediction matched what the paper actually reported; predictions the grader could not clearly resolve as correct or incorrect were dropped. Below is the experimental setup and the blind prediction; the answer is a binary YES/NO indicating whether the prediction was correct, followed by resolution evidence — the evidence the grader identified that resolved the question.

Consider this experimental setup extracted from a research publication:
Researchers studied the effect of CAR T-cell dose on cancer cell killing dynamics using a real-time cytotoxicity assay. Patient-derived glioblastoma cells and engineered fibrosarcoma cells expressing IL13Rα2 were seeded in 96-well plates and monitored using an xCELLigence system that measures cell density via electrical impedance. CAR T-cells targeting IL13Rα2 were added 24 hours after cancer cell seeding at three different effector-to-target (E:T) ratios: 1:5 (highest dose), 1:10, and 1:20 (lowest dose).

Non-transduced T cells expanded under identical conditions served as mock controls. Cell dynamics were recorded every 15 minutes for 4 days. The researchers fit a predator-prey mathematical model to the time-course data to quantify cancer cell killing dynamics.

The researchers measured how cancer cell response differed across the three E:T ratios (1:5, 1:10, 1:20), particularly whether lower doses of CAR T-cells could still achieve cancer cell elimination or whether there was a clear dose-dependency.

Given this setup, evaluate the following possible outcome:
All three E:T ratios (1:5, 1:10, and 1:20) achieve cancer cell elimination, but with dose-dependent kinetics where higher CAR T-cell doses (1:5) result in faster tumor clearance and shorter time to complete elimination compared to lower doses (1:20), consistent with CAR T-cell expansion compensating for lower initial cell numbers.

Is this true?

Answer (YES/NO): NO